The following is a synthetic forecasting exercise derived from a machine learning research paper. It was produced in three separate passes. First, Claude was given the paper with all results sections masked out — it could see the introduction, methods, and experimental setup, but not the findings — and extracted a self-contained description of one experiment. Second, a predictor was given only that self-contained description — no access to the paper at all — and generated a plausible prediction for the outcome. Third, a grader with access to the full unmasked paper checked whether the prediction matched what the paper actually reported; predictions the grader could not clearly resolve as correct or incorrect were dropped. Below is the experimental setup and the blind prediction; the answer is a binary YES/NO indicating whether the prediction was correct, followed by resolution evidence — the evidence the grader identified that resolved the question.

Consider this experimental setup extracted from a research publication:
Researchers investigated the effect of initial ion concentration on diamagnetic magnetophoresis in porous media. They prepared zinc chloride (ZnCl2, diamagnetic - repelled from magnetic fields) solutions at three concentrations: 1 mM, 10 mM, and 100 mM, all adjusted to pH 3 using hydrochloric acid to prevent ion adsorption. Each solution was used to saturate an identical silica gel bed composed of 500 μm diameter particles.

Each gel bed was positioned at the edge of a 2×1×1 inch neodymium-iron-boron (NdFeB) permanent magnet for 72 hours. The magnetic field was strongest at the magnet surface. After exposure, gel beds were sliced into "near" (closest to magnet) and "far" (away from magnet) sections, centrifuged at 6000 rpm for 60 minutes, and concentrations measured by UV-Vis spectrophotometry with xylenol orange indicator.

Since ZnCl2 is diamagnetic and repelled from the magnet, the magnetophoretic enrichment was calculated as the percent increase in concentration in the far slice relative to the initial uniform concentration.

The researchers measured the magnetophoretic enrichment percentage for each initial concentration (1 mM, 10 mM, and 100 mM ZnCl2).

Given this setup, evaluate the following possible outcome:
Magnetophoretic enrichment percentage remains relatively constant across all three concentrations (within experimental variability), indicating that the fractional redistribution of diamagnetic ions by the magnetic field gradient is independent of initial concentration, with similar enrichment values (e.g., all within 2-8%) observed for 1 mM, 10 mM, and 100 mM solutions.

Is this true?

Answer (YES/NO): NO